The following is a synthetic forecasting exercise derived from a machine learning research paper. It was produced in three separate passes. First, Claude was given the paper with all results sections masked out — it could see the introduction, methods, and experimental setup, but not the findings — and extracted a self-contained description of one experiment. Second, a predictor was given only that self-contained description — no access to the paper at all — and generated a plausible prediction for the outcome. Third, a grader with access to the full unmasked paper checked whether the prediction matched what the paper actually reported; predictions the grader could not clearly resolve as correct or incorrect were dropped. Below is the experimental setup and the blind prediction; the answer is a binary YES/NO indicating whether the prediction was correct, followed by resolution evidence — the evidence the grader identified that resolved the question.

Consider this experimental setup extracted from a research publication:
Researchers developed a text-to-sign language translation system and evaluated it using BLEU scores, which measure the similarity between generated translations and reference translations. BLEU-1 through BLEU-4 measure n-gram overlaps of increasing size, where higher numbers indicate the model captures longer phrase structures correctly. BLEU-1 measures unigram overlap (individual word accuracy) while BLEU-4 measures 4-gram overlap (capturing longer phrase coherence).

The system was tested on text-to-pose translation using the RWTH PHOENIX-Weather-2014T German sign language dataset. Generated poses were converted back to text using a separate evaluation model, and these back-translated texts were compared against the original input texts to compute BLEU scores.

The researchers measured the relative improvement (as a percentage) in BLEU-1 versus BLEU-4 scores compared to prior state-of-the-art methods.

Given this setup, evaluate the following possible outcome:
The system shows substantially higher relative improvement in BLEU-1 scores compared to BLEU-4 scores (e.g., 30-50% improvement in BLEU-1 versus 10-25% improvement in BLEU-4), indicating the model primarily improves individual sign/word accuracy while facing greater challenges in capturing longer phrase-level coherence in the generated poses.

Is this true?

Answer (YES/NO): NO